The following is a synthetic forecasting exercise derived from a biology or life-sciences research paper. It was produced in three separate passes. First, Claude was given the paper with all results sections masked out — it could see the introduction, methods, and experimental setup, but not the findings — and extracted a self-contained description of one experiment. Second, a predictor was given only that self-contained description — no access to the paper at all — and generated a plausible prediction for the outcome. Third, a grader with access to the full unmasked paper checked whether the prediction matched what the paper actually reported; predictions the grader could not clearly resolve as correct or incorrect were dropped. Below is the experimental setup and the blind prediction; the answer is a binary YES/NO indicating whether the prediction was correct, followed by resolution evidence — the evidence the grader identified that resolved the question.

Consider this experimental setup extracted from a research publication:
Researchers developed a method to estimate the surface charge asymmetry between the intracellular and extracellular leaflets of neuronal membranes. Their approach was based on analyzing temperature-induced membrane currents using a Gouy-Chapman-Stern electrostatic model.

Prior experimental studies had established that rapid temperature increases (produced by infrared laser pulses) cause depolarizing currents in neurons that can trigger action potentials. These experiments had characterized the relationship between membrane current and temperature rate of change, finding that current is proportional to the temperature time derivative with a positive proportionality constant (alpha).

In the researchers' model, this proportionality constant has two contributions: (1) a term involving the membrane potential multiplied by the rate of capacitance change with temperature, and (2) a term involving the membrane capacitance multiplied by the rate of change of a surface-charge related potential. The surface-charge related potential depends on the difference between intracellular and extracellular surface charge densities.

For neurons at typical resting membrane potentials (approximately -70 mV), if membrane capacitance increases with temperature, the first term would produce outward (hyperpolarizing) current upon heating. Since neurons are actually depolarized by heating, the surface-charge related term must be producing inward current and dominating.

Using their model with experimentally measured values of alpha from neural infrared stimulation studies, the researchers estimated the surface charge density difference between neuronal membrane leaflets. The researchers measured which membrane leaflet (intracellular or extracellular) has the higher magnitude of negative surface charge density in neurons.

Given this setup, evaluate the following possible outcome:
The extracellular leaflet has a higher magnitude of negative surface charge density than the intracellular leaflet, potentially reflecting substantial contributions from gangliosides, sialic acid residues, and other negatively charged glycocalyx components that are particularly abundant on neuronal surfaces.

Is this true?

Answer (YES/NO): NO